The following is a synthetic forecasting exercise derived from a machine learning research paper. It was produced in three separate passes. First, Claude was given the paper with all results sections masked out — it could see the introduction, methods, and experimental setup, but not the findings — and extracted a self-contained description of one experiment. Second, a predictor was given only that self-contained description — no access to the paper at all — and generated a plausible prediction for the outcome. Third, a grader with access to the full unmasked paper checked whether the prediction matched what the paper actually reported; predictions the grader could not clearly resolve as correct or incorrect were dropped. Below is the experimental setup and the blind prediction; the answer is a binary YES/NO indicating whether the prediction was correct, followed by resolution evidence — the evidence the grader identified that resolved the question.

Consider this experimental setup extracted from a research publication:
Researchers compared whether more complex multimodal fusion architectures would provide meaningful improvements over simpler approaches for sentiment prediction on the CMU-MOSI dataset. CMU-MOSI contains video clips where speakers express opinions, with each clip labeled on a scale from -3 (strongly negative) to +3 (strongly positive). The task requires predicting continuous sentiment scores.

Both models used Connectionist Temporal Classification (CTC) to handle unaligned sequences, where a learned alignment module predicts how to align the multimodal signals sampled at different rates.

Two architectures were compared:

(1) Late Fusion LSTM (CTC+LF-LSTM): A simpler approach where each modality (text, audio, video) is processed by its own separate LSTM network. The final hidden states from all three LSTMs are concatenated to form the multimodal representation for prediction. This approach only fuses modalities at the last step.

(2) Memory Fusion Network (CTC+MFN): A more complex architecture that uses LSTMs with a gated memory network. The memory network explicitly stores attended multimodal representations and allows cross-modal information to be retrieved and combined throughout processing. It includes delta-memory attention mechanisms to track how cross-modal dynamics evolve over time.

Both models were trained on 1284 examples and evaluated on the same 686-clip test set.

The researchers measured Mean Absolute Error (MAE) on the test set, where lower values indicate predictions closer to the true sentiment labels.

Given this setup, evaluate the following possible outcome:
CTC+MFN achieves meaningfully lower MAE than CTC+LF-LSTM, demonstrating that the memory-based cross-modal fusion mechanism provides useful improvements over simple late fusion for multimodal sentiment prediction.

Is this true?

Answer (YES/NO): NO